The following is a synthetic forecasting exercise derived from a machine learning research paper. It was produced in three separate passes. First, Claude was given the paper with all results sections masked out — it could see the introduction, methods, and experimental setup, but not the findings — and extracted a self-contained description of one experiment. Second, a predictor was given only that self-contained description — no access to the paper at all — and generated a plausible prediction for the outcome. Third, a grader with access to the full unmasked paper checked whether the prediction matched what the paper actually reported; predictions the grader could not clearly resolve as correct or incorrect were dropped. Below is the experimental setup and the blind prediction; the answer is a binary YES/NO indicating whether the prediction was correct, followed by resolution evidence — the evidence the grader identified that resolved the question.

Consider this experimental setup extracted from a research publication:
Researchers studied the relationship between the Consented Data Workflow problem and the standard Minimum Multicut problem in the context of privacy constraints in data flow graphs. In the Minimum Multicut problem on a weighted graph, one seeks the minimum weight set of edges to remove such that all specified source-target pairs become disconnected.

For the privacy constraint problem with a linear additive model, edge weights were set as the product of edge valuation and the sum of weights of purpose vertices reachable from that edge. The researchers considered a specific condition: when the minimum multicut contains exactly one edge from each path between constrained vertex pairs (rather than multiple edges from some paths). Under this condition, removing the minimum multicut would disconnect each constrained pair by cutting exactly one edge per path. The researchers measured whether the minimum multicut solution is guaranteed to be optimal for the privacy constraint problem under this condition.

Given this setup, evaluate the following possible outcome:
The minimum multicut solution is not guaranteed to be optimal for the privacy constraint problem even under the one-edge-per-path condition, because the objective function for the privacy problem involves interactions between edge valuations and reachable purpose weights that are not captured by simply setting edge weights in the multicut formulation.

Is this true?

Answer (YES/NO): NO